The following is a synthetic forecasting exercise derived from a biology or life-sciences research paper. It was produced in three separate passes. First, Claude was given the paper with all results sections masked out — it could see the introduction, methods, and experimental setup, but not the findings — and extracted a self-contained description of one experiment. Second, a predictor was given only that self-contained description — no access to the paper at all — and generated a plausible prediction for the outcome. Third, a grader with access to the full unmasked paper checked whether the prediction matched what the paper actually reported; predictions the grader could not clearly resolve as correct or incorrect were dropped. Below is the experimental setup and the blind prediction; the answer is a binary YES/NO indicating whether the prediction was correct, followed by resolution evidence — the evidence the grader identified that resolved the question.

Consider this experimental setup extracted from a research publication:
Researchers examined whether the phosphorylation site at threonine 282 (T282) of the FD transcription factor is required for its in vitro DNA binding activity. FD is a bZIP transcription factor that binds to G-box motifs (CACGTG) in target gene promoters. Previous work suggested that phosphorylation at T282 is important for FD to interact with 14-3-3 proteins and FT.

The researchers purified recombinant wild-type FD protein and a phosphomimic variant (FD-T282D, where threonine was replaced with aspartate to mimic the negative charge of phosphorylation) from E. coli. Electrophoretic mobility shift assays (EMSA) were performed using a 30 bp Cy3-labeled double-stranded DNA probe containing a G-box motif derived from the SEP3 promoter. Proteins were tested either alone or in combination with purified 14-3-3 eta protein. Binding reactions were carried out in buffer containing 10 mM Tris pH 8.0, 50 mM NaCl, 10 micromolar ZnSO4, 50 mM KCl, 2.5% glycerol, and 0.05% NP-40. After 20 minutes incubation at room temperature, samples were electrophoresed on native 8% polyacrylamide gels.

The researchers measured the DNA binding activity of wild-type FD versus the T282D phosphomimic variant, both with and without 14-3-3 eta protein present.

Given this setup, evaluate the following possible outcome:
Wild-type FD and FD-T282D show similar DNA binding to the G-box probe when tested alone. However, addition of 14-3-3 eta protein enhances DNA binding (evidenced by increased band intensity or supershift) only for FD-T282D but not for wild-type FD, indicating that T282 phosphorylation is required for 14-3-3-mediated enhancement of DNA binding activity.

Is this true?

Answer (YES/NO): NO